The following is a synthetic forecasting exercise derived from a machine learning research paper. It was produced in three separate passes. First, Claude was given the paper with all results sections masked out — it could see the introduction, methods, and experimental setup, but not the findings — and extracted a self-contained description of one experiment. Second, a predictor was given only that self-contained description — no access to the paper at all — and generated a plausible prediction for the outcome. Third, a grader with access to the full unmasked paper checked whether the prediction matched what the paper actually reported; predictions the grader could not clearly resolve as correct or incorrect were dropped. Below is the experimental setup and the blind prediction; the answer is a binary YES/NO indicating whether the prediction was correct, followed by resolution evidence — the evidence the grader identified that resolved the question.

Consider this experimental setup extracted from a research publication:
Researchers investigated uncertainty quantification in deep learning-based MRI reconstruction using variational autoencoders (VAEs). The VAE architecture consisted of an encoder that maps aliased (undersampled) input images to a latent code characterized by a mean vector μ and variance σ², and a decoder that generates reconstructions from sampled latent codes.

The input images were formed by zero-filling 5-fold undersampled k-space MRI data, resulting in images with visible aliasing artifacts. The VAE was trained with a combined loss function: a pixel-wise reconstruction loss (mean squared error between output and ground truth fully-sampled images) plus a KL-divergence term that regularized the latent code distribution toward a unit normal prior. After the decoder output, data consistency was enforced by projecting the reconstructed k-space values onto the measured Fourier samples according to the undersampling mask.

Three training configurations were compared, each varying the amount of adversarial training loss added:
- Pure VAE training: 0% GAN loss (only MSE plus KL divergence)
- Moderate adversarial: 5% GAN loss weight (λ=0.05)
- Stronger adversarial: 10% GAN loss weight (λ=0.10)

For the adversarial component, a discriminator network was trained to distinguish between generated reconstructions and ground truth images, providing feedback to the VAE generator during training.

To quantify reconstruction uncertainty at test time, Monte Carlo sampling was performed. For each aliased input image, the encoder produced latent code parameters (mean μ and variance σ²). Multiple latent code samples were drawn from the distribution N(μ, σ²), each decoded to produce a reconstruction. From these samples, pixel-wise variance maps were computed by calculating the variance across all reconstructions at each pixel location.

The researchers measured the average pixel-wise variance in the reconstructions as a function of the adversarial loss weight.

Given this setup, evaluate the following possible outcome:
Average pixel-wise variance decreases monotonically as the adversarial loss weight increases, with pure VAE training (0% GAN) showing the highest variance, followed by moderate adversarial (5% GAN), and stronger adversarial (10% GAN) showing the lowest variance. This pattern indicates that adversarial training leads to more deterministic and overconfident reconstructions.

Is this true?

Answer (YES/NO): NO